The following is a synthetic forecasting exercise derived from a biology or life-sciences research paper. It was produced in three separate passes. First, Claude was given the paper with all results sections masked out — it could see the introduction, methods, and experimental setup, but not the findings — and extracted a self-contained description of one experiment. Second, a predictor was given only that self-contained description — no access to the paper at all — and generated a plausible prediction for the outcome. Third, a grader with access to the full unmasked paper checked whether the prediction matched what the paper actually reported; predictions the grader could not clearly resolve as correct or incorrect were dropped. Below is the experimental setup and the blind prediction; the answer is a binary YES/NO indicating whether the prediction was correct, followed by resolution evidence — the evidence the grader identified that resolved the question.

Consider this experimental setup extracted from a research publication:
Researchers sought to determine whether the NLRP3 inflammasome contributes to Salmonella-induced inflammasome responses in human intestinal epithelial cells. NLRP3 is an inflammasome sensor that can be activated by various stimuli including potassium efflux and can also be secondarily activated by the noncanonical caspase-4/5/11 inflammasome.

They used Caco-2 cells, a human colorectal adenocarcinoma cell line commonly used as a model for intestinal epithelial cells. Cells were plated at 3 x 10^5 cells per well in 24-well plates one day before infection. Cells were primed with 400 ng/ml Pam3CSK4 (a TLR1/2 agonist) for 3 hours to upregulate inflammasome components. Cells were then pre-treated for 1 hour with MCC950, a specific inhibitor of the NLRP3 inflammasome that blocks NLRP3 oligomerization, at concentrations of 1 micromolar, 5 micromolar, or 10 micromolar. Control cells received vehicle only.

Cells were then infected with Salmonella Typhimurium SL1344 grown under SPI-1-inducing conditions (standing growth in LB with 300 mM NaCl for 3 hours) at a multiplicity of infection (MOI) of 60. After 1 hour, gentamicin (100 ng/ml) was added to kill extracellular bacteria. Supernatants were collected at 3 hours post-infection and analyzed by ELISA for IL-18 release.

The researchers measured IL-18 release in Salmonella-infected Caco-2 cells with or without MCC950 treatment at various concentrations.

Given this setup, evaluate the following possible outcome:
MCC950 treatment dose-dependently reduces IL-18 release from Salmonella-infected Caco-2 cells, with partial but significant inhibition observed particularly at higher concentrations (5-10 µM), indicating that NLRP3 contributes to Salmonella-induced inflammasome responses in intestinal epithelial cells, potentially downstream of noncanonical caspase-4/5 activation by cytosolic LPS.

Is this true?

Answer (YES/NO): NO